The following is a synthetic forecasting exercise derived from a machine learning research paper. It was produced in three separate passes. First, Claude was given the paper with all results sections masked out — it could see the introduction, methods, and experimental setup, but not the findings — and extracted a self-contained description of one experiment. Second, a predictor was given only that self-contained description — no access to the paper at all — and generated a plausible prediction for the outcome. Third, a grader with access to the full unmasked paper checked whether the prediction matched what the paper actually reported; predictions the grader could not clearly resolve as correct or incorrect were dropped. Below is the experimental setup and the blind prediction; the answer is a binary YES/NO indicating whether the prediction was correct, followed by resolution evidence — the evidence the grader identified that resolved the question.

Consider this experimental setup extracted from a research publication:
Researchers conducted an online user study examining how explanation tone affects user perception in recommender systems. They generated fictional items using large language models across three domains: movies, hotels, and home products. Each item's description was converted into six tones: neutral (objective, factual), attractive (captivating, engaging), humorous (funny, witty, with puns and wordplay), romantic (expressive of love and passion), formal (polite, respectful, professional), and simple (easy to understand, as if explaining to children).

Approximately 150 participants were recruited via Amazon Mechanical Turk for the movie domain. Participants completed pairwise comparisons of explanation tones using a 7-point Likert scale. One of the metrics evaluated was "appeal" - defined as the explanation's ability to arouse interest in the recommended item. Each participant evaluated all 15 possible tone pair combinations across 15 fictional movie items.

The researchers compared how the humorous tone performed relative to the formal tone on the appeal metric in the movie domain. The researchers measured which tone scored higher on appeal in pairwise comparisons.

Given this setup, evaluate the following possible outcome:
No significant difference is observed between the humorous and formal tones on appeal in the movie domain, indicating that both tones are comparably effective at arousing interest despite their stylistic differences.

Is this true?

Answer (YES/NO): YES